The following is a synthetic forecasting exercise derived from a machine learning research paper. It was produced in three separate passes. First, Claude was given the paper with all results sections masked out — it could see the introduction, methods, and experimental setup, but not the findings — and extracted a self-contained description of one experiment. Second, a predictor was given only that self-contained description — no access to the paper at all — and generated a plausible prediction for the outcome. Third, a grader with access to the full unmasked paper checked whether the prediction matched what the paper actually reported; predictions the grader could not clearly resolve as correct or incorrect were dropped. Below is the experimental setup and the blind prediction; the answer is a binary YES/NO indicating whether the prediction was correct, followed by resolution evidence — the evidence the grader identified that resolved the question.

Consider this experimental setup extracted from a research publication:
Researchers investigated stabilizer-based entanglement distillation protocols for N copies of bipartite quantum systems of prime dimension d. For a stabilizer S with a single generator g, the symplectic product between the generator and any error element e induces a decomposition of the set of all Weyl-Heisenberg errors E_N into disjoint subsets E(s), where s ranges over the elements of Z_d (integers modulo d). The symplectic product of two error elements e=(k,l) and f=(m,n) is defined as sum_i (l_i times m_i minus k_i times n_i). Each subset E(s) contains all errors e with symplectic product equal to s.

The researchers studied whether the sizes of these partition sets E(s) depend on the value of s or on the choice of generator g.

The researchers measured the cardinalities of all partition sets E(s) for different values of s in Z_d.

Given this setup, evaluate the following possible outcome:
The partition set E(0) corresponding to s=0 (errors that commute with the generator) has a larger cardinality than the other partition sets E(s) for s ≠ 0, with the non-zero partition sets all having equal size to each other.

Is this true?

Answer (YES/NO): NO